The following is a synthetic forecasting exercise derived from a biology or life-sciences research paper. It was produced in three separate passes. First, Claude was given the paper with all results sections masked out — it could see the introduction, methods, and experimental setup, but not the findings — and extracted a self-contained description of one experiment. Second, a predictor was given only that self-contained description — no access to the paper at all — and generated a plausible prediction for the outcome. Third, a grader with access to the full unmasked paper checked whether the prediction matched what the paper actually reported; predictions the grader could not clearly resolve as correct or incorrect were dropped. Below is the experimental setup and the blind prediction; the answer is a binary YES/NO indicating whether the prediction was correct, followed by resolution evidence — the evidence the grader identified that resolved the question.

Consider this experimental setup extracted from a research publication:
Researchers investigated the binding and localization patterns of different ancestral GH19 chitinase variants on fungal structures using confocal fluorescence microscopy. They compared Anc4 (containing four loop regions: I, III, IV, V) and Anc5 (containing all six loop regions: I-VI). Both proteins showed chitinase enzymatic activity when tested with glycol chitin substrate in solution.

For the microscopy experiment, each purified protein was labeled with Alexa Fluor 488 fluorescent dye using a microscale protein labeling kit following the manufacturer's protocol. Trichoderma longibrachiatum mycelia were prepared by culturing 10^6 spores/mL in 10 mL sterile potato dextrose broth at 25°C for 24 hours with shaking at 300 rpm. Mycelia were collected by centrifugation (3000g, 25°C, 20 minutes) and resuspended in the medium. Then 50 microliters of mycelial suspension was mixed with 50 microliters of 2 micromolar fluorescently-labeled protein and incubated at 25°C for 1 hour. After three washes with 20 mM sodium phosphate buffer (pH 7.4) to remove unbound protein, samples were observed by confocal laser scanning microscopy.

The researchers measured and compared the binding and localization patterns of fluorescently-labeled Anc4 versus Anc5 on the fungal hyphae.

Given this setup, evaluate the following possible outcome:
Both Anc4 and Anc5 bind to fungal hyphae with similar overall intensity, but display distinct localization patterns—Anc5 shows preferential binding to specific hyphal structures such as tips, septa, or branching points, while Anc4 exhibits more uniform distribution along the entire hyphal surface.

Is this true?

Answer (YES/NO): NO